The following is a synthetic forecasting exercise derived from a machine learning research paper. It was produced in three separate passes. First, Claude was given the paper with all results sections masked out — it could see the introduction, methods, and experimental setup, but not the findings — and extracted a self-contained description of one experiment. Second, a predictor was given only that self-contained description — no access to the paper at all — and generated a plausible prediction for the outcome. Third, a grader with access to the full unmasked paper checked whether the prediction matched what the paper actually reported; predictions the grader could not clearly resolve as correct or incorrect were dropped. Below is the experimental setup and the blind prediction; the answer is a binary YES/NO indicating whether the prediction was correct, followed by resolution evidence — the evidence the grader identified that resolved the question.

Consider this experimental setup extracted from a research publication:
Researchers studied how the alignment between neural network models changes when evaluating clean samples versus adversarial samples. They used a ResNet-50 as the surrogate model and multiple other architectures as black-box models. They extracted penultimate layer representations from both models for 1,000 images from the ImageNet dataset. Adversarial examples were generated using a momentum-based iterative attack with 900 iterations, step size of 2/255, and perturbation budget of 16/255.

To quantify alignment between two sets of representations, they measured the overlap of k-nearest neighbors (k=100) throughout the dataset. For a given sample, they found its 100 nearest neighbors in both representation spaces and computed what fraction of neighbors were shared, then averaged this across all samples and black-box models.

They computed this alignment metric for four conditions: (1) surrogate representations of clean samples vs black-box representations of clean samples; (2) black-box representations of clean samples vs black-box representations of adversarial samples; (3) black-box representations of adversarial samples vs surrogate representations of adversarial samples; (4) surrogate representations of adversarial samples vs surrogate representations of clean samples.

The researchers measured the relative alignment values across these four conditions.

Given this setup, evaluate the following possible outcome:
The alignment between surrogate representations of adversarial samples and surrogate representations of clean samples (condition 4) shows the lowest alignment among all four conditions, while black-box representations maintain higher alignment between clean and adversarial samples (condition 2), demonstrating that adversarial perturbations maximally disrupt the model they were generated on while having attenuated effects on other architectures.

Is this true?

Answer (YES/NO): YES